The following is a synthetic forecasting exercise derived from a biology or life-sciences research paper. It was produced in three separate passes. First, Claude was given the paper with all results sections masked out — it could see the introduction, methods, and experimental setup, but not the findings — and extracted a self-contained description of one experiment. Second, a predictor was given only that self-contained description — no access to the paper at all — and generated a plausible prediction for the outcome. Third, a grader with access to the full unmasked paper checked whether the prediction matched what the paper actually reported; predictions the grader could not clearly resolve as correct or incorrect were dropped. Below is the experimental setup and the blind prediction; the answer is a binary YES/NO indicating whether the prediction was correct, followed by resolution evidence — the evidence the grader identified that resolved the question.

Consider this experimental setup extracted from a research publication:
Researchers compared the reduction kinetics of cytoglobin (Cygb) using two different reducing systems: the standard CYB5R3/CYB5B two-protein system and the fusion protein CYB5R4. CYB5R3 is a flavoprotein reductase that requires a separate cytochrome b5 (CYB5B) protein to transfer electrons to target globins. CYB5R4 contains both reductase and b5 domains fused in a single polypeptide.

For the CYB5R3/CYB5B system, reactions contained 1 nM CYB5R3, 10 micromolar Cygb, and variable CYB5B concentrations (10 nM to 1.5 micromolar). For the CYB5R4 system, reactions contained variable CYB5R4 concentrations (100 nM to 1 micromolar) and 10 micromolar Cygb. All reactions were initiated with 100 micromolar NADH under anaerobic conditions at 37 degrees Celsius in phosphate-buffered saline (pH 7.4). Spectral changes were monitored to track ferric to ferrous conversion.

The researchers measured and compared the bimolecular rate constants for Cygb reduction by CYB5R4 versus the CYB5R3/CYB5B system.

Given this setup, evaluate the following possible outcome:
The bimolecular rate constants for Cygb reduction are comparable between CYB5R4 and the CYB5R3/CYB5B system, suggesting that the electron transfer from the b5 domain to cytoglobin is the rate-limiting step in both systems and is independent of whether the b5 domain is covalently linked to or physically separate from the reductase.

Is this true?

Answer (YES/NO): NO